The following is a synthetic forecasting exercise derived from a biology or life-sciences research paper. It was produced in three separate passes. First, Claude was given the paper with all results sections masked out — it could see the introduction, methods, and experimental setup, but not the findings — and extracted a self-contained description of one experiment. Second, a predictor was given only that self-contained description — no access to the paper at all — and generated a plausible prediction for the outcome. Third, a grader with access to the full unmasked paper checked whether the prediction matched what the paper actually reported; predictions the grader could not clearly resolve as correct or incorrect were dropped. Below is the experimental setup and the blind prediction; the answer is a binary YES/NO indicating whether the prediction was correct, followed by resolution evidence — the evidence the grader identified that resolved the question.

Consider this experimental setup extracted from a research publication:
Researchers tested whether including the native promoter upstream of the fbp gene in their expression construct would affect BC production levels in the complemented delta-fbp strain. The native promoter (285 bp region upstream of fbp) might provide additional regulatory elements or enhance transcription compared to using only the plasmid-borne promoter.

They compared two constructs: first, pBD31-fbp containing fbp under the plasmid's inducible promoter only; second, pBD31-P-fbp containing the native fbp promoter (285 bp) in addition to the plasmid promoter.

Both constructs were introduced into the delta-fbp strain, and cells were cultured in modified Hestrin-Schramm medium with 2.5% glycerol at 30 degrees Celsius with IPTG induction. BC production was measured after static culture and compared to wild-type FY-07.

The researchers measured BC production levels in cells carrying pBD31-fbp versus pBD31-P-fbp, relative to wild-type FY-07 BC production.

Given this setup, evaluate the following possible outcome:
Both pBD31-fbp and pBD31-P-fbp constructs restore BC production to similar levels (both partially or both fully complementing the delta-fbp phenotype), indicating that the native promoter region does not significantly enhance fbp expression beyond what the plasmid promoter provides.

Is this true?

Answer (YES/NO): NO